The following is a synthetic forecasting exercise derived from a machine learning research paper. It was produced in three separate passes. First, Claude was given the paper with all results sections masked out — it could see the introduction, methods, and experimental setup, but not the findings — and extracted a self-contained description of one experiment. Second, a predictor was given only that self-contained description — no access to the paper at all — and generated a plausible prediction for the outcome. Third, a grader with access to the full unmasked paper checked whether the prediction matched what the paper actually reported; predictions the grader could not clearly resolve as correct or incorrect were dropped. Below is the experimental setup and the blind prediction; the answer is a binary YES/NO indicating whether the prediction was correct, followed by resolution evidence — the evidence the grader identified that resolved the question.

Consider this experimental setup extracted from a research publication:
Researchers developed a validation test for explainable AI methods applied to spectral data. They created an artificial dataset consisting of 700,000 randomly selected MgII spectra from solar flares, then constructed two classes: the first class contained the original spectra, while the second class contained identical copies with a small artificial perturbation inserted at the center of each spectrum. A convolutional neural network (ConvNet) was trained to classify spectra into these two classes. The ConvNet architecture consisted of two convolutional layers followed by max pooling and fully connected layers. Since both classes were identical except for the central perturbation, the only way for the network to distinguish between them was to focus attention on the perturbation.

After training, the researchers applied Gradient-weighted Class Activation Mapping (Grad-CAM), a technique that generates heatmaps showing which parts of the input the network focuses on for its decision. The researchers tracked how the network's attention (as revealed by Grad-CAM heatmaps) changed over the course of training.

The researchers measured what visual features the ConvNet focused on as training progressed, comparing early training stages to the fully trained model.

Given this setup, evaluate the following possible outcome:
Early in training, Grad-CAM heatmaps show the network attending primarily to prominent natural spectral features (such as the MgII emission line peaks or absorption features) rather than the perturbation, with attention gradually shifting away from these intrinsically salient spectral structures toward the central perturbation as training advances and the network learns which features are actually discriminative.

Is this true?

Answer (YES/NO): YES